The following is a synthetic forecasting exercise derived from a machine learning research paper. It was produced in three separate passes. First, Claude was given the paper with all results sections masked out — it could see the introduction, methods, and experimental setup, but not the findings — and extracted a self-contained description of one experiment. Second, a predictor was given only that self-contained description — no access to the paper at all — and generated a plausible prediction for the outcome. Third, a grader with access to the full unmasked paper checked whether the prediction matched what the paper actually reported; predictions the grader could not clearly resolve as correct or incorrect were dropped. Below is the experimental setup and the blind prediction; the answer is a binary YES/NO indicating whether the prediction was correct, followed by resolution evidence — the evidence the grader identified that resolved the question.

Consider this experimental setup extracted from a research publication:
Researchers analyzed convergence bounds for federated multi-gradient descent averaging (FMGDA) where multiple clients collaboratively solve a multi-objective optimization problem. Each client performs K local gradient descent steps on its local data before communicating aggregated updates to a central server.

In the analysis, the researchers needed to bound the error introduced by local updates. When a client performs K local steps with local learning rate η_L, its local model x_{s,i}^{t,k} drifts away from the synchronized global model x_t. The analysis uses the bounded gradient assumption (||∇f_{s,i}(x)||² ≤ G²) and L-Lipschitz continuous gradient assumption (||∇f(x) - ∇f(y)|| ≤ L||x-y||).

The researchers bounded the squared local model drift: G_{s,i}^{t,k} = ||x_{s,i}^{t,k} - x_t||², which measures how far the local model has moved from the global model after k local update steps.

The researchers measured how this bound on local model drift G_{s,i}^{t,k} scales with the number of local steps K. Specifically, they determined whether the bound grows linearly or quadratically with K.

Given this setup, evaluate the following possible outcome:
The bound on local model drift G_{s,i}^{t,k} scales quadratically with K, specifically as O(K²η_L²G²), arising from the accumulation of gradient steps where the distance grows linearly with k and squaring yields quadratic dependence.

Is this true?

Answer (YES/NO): YES